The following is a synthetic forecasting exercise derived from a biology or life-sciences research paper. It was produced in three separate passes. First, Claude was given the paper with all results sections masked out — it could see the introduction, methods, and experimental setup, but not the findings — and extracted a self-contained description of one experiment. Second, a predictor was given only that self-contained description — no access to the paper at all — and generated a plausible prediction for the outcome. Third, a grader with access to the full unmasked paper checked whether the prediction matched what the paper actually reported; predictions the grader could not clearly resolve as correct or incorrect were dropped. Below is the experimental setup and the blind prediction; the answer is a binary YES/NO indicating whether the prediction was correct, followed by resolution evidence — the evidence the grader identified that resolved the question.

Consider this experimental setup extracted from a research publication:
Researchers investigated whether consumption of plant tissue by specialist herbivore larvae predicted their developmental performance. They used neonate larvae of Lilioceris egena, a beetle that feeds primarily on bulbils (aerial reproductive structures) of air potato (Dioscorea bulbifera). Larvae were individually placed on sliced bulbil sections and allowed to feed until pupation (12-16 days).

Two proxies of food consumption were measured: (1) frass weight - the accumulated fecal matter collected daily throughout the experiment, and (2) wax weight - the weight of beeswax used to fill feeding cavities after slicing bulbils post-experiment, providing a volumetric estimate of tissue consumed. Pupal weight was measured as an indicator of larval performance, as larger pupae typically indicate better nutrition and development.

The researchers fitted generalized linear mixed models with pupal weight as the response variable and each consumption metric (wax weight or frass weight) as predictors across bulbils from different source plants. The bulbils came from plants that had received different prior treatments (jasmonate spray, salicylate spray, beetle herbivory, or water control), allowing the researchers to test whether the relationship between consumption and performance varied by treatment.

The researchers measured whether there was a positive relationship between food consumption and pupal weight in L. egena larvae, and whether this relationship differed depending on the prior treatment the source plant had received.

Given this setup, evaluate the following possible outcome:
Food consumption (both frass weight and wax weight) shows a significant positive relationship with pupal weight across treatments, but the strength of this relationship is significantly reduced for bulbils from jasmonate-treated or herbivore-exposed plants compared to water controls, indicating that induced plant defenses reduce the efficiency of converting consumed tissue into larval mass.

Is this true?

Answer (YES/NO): NO